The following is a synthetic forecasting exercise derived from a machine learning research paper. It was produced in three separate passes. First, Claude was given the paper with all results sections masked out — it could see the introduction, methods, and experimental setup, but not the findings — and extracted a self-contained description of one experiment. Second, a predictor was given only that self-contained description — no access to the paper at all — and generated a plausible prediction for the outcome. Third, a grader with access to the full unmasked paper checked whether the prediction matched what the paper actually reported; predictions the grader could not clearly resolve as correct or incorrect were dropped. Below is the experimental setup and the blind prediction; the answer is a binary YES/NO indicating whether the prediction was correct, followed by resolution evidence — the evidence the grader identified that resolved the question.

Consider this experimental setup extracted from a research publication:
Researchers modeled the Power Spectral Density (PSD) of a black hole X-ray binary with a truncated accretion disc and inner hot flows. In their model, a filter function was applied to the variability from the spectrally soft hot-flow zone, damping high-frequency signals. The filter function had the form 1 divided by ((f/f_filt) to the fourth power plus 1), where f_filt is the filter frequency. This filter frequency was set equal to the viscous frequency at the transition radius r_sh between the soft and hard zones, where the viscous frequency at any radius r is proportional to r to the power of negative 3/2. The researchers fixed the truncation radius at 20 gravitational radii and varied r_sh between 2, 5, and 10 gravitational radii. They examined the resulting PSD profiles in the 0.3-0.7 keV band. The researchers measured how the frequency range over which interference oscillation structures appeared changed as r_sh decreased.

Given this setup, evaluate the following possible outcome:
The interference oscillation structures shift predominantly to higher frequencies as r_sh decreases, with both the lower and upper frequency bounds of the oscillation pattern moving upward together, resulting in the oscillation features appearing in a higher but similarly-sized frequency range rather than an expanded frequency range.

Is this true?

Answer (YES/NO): NO